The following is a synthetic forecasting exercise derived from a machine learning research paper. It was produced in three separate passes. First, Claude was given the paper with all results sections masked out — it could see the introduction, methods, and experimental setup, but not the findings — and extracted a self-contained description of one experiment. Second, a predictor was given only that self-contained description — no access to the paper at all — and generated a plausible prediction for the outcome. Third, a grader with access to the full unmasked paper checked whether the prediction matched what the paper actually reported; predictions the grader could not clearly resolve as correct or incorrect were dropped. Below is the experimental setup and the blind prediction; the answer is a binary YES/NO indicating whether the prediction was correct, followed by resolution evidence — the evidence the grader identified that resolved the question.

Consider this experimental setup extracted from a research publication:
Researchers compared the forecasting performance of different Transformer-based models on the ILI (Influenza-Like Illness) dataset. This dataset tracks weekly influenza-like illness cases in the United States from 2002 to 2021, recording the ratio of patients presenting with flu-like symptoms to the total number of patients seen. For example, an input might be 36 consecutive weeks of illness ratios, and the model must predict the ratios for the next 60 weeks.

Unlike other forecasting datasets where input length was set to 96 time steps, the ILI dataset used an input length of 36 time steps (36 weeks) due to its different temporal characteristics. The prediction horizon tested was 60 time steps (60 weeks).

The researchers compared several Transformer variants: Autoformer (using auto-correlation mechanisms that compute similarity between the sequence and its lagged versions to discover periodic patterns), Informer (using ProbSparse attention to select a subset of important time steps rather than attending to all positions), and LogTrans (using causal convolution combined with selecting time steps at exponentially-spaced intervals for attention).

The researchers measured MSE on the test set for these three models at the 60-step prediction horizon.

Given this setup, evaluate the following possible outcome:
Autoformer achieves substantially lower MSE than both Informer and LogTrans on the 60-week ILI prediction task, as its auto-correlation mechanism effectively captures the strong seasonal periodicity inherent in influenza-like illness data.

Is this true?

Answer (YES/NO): YES